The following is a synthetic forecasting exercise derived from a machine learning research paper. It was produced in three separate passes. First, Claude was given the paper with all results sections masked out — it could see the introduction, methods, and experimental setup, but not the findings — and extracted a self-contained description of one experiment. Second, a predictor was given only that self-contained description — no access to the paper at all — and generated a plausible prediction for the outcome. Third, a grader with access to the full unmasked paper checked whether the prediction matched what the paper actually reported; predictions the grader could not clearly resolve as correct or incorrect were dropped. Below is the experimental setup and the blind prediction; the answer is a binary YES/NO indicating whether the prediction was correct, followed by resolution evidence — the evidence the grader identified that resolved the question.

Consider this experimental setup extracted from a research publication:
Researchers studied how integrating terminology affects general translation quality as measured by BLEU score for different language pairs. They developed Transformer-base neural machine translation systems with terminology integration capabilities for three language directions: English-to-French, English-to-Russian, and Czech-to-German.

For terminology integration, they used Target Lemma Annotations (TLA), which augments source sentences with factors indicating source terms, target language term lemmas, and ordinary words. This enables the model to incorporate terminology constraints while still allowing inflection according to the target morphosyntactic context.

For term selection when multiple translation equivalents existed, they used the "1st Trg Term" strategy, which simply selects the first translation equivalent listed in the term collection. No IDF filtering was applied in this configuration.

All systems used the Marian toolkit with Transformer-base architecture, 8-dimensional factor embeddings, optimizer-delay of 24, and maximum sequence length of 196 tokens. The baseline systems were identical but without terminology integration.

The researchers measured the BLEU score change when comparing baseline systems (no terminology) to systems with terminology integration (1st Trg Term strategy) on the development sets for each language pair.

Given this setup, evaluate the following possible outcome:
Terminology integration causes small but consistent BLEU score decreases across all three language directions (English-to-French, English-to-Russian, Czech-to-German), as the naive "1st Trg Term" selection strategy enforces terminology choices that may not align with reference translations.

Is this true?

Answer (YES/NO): NO